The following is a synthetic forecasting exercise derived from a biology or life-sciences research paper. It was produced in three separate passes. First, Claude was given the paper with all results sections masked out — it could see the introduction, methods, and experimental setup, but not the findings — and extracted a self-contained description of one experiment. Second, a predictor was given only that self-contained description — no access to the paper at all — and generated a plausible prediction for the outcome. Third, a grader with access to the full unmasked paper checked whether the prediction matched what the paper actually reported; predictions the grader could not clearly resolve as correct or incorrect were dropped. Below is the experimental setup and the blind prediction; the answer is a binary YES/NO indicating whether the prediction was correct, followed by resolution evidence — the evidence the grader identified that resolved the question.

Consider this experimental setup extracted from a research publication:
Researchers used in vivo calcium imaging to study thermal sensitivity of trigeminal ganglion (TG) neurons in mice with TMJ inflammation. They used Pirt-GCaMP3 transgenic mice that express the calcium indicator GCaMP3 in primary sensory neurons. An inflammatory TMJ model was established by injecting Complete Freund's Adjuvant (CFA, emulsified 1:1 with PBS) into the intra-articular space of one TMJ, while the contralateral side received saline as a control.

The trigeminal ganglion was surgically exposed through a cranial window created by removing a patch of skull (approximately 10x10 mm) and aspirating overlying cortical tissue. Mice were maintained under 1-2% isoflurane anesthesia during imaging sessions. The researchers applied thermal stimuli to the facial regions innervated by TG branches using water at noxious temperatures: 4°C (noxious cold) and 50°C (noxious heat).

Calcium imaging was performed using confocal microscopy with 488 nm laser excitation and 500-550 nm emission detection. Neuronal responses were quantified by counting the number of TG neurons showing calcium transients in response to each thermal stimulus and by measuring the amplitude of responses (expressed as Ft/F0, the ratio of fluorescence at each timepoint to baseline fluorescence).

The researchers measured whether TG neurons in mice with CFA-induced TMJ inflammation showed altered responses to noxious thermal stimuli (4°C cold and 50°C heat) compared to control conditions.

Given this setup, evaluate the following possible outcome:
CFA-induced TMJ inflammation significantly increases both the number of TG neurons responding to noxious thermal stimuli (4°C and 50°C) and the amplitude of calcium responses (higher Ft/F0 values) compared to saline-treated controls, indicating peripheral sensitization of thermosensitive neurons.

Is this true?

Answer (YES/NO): NO